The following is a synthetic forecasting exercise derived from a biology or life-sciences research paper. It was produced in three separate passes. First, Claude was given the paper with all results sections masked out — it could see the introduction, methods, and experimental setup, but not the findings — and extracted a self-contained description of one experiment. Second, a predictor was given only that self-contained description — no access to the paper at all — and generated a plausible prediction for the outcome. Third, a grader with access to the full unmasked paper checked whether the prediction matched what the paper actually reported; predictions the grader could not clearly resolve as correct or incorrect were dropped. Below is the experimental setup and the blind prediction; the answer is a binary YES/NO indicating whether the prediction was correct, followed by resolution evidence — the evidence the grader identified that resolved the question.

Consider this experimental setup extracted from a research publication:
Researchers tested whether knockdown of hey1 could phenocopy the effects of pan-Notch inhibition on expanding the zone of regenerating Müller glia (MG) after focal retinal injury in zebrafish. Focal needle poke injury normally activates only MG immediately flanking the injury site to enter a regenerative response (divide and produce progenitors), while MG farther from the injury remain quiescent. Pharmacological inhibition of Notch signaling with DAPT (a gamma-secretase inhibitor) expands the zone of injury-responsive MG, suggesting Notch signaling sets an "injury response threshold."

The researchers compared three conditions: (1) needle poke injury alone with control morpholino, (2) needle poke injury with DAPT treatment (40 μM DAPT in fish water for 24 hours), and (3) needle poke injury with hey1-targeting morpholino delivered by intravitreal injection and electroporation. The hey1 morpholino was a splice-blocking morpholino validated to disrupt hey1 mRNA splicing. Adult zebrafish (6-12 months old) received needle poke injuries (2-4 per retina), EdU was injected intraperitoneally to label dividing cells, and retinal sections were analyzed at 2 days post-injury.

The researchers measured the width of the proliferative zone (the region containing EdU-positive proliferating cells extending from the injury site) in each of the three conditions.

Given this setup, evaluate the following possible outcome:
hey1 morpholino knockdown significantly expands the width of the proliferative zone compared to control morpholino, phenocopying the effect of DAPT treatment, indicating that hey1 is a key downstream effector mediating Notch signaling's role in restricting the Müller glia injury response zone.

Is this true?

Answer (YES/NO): YES